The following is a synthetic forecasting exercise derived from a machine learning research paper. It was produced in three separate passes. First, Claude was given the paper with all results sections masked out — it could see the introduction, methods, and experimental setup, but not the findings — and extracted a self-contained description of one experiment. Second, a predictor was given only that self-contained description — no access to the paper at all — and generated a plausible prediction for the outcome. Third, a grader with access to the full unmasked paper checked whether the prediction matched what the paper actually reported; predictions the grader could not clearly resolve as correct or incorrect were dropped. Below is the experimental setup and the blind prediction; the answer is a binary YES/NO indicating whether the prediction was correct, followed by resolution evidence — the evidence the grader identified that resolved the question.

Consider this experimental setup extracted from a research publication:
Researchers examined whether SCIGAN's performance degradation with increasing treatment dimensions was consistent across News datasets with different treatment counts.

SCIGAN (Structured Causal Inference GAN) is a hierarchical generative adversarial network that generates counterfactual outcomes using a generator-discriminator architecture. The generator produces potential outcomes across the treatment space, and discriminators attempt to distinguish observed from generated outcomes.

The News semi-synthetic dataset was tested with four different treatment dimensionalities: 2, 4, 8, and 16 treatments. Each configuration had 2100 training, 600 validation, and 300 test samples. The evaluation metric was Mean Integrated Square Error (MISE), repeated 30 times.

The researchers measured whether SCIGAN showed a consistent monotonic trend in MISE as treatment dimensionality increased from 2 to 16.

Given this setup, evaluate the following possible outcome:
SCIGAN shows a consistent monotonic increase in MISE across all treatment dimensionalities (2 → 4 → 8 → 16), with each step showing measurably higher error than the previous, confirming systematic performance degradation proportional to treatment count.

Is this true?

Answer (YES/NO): NO